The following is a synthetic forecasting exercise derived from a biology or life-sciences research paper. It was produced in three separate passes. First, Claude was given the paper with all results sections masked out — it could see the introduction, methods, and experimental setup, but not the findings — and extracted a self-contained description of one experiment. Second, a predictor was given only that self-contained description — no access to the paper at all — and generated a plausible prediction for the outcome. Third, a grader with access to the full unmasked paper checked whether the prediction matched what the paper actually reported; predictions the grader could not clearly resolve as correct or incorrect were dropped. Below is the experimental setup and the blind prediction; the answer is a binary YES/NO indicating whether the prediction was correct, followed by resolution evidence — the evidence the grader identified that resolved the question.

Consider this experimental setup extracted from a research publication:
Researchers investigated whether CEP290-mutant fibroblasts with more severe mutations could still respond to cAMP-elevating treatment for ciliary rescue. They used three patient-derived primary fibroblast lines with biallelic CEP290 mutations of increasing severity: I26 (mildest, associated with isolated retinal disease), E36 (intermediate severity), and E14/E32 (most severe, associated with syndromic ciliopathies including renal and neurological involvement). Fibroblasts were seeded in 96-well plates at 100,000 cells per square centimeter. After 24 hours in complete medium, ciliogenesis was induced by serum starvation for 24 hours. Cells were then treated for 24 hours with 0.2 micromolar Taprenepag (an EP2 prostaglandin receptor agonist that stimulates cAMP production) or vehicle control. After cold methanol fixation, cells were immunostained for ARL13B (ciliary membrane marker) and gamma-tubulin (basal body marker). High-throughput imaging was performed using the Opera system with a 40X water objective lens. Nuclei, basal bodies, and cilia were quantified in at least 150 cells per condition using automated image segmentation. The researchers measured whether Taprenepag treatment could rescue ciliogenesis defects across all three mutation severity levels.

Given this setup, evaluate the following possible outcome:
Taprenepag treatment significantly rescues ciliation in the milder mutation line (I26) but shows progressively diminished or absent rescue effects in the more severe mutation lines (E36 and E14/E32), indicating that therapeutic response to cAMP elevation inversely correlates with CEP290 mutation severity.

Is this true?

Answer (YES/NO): NO